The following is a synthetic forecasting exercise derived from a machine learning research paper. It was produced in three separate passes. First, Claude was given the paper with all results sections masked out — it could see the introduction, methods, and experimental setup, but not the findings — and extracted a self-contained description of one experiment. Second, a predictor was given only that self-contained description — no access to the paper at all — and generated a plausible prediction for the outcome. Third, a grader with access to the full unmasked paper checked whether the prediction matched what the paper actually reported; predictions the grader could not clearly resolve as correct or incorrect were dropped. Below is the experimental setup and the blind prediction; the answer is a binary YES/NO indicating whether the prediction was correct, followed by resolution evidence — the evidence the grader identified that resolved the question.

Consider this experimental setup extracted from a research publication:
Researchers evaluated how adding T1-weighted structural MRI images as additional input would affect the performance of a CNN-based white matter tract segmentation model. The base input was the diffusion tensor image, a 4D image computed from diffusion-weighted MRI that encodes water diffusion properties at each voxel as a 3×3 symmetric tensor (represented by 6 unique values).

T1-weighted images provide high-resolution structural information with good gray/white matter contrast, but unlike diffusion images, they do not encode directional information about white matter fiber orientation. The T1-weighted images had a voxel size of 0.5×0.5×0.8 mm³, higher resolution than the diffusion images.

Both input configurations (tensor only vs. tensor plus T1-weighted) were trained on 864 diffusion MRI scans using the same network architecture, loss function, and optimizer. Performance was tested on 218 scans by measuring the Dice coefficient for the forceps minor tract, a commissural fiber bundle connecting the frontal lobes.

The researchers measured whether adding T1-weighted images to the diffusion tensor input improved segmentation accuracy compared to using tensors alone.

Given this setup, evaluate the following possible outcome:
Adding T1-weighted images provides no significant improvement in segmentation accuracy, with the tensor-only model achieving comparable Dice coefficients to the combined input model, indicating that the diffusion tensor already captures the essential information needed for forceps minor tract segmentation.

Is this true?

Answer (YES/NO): YES